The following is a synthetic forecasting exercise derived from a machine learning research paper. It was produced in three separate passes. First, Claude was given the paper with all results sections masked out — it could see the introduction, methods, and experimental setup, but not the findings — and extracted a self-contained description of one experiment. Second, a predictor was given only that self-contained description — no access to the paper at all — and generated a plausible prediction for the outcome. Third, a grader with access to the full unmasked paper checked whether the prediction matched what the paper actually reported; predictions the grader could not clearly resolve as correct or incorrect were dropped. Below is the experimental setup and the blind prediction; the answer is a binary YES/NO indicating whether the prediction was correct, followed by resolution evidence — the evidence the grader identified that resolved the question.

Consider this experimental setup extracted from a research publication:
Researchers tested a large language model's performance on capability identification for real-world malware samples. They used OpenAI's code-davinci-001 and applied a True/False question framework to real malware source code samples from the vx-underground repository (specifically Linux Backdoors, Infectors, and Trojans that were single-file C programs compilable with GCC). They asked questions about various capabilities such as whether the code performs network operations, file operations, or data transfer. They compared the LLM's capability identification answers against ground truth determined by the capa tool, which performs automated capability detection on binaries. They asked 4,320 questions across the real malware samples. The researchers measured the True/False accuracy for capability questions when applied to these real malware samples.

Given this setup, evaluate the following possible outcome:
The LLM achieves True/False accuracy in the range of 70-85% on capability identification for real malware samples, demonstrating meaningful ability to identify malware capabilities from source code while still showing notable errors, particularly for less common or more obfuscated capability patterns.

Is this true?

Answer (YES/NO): NO